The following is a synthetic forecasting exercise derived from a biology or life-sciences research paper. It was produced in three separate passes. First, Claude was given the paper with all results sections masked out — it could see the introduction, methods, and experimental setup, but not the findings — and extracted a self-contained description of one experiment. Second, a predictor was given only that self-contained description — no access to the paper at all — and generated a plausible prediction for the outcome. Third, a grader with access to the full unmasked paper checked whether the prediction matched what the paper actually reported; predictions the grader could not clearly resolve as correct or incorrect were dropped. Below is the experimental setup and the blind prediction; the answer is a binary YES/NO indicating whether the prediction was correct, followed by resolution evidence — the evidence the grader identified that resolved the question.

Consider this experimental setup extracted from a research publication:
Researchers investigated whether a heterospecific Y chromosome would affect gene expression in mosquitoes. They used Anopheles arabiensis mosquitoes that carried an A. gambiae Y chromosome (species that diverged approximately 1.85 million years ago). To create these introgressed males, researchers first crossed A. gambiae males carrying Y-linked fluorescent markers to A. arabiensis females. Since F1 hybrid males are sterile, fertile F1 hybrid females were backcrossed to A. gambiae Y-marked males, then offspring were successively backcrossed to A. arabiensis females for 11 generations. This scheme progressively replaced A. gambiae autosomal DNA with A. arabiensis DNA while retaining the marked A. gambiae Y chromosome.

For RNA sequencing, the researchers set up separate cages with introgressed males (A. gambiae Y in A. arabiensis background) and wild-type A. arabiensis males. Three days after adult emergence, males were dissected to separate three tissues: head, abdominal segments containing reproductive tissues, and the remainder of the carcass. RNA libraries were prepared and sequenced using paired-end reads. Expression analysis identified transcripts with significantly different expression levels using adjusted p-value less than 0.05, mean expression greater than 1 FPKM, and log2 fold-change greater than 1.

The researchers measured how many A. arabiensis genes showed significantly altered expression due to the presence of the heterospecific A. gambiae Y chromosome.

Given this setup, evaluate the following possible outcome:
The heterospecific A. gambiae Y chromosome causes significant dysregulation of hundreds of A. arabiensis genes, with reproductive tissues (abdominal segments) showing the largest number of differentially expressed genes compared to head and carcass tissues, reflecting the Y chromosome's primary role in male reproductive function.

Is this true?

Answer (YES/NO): NO